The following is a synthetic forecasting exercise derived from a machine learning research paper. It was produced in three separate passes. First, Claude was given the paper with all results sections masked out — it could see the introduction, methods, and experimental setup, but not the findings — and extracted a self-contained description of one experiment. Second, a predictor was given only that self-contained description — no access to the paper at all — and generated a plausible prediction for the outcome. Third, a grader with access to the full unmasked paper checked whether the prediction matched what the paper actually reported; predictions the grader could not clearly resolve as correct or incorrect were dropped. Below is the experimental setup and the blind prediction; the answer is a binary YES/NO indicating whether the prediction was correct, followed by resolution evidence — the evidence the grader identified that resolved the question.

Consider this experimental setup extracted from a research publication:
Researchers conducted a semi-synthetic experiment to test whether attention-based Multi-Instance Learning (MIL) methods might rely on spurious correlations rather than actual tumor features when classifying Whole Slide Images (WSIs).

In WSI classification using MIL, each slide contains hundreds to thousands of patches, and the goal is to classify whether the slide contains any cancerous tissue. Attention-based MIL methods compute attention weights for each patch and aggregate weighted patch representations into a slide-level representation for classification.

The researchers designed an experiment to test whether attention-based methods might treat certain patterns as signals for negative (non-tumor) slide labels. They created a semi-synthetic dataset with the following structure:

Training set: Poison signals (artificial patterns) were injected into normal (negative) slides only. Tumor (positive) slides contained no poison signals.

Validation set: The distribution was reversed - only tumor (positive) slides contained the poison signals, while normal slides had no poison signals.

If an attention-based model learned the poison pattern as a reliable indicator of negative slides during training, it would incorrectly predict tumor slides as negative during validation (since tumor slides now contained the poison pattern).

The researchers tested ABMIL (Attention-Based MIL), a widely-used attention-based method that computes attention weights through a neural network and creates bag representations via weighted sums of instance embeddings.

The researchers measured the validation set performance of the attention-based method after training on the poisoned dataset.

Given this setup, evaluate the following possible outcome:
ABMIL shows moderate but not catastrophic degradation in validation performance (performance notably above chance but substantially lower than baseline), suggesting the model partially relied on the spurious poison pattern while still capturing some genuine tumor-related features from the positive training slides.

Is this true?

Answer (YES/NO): NO